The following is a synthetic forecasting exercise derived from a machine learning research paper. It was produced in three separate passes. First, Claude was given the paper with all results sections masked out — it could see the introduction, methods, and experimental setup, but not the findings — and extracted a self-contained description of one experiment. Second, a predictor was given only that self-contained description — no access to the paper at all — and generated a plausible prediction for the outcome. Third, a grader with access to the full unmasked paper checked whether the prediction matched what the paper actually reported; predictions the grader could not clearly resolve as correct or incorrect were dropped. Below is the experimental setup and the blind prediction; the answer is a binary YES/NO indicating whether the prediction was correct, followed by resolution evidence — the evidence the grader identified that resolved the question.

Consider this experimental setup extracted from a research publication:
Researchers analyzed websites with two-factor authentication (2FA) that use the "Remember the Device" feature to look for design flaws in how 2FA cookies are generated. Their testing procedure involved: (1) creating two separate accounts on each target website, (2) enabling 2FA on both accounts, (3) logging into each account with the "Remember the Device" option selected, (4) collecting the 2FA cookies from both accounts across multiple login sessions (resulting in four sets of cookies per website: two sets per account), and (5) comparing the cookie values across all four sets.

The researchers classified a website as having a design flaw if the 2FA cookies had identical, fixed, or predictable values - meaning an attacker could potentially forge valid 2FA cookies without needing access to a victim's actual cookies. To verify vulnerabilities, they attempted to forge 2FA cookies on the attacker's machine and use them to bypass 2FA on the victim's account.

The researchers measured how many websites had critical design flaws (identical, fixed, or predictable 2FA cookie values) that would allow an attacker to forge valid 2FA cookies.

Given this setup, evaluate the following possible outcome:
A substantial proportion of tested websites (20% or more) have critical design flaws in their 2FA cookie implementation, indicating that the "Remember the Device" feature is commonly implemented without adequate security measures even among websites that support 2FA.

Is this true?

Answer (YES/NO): NO